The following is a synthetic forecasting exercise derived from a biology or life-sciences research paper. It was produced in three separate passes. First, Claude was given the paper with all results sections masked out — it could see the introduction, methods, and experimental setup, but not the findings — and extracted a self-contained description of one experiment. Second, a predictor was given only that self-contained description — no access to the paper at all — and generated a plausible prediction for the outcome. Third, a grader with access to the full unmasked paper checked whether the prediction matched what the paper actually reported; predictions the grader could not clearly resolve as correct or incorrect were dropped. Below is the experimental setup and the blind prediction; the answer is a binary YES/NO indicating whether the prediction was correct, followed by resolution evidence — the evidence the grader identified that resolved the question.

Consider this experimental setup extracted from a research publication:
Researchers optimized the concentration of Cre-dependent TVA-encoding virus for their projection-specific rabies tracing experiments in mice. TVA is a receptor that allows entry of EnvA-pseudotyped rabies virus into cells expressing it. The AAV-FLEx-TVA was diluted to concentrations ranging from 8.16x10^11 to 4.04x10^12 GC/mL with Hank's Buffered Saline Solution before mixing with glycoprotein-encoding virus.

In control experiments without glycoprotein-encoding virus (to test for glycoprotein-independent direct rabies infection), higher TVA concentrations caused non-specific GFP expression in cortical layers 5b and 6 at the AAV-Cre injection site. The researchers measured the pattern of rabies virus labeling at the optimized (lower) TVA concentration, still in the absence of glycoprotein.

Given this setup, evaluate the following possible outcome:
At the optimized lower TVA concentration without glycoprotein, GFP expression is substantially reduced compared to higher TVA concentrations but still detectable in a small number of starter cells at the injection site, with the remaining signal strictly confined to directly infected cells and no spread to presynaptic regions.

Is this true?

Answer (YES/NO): YES